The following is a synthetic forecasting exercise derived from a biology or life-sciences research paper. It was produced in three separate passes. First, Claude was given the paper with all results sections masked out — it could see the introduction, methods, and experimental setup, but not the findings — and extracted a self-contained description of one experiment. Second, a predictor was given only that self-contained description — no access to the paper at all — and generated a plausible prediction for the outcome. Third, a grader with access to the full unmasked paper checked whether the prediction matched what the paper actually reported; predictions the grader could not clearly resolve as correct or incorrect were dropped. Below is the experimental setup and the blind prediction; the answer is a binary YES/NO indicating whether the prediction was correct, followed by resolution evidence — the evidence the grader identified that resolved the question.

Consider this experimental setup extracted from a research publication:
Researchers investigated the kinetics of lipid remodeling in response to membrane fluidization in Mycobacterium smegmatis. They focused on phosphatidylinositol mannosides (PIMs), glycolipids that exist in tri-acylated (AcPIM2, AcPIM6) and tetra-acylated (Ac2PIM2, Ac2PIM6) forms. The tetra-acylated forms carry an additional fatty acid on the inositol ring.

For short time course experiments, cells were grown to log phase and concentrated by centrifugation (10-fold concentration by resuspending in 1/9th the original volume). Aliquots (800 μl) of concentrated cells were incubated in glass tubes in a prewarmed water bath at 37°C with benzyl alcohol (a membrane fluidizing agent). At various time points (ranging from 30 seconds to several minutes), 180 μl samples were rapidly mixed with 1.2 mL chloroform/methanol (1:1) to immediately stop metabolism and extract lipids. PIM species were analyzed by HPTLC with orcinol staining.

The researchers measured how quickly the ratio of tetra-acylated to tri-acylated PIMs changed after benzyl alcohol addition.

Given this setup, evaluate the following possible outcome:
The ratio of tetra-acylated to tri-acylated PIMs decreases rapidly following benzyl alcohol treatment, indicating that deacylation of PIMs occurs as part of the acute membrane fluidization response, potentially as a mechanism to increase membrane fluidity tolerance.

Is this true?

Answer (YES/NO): NO